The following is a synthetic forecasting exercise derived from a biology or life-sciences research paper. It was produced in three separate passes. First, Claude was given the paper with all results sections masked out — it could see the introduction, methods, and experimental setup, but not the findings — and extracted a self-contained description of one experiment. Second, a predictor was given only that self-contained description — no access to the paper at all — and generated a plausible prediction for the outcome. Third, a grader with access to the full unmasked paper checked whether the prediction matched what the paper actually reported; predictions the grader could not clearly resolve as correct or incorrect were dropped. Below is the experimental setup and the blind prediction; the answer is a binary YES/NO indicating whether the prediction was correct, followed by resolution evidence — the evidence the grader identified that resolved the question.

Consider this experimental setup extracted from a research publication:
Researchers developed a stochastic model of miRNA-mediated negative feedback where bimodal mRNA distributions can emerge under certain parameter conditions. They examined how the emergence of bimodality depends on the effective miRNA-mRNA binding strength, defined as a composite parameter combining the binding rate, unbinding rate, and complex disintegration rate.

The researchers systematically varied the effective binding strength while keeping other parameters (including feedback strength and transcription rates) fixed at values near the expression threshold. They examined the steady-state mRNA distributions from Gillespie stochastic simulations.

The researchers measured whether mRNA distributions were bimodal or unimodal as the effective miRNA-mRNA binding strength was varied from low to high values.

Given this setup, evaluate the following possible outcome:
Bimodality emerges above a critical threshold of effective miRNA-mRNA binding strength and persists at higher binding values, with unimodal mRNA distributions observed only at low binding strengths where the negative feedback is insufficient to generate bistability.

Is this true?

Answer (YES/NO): YES